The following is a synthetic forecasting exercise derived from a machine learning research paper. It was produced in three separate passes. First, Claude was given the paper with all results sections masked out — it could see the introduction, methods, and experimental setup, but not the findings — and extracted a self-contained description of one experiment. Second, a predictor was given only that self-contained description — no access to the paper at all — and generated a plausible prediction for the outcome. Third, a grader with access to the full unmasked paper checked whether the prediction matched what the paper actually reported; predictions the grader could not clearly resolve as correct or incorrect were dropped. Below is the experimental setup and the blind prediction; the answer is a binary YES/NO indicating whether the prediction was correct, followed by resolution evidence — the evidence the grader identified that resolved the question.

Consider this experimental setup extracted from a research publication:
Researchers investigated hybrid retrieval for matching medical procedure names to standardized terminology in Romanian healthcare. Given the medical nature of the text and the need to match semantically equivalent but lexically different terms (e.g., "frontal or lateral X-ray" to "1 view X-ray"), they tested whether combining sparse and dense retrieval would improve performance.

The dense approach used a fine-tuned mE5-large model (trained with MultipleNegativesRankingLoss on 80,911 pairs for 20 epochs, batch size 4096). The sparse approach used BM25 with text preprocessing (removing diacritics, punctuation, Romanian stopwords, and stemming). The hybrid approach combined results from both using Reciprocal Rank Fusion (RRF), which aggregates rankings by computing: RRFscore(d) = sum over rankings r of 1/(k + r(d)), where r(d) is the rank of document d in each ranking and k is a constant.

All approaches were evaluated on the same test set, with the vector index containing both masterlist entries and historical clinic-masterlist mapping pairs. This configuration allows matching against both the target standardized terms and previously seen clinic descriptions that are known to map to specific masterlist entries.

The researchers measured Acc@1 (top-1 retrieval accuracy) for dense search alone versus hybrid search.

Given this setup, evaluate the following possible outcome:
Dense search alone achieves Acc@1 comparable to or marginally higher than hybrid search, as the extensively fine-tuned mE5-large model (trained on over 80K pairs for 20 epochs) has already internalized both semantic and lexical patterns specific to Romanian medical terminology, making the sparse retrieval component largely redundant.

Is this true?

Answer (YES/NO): YES